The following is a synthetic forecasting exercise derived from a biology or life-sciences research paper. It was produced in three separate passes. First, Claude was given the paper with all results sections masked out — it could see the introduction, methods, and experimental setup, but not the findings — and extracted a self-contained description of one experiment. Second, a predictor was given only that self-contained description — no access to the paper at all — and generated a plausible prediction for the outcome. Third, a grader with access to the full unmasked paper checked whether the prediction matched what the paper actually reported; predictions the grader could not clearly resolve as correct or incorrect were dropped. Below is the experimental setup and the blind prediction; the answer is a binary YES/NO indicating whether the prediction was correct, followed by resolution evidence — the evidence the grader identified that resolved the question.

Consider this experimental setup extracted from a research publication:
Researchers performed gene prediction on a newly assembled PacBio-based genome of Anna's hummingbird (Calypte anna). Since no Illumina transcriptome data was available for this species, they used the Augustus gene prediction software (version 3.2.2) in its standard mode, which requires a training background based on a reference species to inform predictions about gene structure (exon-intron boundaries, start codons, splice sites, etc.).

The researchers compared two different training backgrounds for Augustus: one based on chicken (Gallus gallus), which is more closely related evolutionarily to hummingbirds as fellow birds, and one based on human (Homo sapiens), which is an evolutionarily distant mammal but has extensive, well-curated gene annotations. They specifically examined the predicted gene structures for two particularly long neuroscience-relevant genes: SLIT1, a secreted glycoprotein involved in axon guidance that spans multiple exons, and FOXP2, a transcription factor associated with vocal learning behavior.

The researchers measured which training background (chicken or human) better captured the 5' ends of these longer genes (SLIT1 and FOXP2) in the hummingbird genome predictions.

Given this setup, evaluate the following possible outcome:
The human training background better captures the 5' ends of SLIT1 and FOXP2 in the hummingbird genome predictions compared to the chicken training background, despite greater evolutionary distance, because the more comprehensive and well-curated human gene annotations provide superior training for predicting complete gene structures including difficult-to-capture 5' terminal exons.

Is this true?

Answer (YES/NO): YES